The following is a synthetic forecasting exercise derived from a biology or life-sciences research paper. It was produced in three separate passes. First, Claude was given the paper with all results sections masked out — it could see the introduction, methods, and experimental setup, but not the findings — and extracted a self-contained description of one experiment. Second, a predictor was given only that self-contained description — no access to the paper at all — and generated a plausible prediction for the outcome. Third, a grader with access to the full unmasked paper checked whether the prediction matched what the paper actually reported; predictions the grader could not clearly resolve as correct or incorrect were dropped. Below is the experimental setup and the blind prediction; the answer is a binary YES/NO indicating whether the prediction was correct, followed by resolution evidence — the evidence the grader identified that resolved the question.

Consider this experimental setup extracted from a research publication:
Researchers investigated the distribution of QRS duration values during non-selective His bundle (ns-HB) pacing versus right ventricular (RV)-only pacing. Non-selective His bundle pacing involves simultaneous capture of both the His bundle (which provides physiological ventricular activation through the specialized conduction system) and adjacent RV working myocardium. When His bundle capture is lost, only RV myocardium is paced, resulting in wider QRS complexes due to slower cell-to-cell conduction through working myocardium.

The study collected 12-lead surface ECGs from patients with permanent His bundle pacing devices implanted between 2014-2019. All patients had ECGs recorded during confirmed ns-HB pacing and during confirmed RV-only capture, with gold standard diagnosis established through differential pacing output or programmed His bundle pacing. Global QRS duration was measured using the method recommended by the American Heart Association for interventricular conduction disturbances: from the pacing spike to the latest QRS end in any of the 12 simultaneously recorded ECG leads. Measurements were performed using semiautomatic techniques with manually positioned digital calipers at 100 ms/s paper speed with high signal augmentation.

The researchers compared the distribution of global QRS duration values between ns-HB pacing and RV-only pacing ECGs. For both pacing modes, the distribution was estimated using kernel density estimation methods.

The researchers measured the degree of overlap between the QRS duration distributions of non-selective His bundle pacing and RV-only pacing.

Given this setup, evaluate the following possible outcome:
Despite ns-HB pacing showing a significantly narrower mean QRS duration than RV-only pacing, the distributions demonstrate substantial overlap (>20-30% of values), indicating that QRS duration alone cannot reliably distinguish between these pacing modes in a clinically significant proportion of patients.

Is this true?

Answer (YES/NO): YES